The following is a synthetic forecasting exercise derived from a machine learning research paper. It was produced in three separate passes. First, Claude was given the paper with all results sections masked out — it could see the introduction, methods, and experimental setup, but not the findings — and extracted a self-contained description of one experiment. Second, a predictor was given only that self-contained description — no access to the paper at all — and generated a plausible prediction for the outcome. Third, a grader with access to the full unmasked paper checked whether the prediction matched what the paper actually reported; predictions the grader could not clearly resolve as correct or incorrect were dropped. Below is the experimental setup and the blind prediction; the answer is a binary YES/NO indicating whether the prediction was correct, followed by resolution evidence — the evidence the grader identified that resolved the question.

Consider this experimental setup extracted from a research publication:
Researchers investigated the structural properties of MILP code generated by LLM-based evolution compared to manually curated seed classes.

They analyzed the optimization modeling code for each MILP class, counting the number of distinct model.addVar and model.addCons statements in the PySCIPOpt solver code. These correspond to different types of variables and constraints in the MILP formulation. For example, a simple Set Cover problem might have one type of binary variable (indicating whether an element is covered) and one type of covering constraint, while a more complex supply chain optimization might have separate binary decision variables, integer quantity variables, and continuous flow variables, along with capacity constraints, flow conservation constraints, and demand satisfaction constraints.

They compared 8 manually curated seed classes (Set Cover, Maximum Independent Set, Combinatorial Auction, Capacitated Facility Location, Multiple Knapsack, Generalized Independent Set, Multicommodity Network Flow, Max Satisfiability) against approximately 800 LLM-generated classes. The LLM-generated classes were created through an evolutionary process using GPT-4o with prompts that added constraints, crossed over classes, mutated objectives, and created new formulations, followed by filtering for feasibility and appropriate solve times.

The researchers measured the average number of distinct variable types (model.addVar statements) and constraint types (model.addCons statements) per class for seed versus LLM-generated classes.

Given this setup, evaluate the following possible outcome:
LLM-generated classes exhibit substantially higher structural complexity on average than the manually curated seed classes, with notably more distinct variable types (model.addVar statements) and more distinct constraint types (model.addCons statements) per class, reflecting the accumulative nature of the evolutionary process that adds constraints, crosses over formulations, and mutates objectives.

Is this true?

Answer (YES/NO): YES